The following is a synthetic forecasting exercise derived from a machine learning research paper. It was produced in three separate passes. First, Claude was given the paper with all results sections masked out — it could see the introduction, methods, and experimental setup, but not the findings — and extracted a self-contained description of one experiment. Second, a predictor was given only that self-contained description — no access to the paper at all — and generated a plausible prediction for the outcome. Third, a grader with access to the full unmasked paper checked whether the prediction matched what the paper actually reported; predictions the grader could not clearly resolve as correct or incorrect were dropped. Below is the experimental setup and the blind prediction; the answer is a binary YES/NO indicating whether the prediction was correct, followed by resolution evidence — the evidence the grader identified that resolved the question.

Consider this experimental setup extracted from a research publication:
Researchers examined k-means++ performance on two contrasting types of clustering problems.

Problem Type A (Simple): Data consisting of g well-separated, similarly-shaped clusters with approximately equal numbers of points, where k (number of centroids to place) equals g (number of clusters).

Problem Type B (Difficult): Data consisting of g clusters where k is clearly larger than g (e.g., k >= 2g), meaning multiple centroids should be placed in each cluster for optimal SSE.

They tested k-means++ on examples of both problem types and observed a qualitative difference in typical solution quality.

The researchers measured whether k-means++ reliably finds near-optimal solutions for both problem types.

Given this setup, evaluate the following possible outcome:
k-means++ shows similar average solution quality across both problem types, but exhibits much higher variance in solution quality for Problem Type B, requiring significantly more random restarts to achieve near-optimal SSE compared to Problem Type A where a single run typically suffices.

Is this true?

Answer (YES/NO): NO